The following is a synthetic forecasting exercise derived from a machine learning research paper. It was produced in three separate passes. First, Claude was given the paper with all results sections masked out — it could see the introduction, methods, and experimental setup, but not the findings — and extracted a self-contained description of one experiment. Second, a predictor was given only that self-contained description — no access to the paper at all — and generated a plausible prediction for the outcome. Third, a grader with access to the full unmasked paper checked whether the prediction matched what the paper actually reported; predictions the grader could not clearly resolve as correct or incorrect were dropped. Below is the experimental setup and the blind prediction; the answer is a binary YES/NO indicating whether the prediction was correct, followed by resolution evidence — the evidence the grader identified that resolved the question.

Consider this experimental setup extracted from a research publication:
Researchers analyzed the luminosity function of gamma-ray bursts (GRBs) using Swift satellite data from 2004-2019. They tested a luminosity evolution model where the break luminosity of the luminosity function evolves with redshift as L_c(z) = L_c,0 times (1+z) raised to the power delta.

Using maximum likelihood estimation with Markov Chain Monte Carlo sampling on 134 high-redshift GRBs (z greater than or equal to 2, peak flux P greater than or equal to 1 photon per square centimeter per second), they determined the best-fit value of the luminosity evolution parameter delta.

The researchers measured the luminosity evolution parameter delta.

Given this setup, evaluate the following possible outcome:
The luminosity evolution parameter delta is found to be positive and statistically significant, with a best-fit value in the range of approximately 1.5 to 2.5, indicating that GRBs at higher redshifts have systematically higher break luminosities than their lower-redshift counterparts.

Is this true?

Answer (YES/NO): YES